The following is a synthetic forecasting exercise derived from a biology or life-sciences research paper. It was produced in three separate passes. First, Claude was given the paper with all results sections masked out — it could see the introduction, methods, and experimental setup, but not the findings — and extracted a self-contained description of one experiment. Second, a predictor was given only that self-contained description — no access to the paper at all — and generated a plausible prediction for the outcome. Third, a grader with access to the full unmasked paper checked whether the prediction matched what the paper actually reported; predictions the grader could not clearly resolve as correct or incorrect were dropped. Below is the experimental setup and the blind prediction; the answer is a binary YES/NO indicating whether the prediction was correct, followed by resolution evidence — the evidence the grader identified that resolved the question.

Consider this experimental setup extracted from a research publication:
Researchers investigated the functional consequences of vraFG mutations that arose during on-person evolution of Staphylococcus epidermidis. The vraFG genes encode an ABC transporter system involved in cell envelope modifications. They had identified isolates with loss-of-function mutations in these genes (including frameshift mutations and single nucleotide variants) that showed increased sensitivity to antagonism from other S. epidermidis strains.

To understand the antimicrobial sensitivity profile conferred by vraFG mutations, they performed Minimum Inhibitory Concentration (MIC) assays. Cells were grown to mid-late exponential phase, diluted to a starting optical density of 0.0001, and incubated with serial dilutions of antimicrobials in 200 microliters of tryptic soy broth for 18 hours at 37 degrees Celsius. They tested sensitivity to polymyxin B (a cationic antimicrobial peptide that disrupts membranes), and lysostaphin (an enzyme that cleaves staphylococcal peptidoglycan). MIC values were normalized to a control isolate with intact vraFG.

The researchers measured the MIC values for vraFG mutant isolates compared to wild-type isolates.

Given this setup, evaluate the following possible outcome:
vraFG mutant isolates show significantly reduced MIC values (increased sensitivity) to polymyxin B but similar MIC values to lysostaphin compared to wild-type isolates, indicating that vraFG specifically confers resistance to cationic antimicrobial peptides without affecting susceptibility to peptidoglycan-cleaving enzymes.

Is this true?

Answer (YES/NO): NO